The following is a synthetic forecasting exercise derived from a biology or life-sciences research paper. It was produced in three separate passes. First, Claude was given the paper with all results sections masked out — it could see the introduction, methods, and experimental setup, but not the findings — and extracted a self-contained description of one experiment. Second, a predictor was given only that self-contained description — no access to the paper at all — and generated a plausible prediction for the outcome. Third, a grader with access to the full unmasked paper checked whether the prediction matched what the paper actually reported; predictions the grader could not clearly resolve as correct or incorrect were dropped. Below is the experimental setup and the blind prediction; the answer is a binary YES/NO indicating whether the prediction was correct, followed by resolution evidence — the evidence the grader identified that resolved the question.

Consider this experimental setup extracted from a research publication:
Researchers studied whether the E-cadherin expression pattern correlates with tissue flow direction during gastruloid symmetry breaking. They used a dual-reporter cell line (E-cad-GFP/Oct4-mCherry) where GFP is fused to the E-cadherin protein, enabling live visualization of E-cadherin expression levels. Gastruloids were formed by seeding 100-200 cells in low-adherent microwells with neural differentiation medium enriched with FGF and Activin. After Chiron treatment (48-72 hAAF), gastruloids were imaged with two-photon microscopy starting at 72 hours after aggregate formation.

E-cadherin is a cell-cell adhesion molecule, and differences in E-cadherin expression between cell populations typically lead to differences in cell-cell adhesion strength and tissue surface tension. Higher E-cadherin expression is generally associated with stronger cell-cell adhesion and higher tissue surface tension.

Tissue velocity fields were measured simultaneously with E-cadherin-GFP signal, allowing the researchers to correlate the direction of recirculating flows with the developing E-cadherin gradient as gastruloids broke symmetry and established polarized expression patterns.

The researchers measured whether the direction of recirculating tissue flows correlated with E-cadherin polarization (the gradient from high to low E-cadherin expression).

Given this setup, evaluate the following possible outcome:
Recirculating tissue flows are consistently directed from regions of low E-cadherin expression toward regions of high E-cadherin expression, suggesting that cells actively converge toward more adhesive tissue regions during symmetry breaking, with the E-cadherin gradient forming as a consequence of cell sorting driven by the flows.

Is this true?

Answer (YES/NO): NO